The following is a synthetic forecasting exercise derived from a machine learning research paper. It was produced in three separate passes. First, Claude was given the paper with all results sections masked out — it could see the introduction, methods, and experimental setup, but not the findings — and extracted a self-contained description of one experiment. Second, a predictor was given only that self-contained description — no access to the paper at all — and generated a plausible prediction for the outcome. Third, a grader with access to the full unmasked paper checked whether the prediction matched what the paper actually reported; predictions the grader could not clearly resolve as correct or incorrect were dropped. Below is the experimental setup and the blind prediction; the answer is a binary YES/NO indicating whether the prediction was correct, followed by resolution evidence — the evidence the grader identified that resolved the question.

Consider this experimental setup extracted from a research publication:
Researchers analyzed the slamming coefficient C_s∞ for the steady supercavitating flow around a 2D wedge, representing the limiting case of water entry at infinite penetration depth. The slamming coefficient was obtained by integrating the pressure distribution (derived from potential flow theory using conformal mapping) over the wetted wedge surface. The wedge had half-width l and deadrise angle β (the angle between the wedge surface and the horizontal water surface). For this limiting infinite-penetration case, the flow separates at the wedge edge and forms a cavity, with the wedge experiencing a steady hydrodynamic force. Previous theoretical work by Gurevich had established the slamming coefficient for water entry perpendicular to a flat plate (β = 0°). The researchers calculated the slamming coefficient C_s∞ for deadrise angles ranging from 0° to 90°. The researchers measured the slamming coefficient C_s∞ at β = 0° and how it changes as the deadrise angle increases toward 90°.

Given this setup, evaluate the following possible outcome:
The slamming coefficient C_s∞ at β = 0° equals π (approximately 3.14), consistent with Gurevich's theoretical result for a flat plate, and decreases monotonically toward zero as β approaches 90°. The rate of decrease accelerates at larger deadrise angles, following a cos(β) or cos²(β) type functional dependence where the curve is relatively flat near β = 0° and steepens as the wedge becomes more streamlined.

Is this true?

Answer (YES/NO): NO